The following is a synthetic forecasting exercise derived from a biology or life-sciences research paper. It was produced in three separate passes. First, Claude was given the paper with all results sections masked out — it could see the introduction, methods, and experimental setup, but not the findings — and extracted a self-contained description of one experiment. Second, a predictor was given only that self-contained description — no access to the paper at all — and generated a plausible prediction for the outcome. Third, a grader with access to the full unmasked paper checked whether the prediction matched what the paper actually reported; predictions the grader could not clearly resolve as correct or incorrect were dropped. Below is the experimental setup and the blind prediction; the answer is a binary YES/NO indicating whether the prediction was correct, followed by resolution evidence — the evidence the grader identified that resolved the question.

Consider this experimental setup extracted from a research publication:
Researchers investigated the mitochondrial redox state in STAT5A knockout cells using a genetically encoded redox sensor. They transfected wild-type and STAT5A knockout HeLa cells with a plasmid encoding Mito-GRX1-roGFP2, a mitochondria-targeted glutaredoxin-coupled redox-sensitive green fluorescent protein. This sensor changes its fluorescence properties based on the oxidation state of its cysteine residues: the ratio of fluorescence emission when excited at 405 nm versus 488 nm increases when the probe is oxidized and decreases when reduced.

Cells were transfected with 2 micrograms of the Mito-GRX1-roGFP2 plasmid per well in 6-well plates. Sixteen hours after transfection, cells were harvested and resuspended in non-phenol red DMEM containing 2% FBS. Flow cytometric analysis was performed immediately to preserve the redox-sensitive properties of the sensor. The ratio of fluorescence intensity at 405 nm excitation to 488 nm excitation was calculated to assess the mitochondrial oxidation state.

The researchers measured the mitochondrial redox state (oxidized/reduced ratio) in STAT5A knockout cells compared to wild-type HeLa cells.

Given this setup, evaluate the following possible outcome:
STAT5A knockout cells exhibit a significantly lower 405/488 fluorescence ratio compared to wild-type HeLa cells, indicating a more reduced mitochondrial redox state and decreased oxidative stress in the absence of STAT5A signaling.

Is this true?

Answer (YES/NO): NO